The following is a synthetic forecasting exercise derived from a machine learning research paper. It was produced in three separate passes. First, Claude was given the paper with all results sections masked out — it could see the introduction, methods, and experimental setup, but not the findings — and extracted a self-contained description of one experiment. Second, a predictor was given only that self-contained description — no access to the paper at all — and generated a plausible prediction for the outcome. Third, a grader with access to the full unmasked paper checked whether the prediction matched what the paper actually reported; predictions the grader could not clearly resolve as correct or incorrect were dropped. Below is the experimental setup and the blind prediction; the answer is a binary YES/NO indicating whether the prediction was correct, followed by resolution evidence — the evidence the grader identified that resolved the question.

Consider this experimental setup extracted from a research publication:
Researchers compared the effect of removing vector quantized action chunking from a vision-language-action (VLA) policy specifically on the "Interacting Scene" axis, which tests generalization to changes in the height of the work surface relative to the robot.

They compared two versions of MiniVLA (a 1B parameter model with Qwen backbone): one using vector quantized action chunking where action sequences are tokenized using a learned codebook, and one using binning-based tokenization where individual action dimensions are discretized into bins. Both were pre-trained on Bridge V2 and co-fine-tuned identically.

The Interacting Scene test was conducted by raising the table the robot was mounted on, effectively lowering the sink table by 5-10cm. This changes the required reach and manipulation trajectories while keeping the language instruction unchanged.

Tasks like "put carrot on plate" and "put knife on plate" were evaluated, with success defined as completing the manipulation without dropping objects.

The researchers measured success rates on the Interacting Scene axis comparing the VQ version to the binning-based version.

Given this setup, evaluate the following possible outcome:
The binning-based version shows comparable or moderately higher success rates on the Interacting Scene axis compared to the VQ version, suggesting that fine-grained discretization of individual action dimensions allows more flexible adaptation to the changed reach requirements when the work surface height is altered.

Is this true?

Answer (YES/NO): YES